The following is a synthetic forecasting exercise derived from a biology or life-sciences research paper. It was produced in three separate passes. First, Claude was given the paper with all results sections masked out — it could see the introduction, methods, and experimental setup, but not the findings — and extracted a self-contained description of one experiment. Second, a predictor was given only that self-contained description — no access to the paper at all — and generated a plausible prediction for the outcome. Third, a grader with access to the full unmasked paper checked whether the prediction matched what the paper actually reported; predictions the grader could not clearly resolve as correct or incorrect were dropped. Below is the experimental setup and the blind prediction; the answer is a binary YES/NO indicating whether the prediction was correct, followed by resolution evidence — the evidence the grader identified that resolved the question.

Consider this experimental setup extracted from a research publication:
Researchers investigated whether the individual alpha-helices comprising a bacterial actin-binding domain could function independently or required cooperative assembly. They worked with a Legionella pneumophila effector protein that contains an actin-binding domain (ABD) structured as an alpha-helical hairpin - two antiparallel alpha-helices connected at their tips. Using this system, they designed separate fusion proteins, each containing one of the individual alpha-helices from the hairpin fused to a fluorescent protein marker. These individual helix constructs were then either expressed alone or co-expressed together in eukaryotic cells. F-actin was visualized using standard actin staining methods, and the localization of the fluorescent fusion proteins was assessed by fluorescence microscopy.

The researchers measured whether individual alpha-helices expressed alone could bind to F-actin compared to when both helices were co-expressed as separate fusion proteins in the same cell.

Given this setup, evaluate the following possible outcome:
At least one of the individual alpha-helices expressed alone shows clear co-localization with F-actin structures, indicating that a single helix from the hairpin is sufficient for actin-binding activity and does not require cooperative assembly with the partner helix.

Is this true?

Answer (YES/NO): NO